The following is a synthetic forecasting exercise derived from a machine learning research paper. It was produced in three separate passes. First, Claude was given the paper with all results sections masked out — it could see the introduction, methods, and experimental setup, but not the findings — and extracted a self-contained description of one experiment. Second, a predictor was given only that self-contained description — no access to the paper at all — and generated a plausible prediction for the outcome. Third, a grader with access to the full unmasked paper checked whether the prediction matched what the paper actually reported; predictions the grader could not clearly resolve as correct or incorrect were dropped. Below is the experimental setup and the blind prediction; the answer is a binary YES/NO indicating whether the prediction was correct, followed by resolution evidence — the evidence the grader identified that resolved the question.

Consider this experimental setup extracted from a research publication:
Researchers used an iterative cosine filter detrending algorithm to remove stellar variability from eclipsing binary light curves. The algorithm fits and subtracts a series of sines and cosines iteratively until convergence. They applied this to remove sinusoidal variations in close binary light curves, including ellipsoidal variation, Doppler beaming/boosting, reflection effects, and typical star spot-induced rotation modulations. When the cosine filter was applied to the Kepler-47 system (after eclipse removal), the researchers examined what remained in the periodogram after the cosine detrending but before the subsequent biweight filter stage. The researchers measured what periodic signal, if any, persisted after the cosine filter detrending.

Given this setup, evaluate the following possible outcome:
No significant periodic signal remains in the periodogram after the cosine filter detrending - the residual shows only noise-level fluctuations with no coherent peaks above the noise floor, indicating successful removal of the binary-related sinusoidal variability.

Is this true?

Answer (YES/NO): NO